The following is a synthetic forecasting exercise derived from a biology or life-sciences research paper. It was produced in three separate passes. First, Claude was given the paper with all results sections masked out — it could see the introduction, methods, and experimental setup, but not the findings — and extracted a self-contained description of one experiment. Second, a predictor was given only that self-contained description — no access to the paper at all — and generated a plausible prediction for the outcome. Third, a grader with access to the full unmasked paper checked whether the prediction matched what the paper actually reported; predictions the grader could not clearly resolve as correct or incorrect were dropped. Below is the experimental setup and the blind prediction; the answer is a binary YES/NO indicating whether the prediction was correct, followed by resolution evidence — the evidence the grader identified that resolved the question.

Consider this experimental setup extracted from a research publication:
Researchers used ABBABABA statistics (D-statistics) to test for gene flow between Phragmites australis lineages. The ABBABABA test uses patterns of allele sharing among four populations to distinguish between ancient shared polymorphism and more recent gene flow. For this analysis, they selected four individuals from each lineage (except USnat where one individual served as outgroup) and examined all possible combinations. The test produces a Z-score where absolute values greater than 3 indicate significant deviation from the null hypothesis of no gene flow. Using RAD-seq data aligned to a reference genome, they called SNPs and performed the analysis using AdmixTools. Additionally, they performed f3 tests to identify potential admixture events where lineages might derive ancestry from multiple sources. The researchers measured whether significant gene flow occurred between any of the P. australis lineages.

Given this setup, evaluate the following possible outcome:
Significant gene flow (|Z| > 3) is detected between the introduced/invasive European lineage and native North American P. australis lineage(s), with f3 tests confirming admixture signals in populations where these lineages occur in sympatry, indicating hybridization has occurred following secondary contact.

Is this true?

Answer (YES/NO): NO